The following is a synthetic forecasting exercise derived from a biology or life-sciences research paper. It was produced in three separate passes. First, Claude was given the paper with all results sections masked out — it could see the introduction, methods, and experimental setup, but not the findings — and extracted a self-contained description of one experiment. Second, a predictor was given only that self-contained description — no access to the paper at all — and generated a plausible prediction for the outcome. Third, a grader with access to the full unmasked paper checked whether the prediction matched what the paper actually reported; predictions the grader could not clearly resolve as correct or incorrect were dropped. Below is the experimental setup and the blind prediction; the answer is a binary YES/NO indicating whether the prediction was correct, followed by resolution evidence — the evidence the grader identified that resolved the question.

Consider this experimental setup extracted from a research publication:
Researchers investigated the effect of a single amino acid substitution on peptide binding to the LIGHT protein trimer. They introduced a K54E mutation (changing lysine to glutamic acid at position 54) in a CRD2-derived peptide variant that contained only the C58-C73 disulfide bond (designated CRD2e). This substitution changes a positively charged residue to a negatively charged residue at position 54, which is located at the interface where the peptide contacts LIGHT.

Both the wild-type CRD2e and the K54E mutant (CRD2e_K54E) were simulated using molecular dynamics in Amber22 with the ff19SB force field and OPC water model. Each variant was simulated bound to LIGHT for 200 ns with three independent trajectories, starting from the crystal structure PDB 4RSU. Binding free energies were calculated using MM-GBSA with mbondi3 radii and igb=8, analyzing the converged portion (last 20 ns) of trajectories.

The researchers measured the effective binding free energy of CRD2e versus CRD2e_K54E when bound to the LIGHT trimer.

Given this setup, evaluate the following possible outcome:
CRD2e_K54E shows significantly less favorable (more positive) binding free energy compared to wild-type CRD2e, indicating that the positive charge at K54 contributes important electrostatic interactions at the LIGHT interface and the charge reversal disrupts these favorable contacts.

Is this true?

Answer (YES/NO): NO